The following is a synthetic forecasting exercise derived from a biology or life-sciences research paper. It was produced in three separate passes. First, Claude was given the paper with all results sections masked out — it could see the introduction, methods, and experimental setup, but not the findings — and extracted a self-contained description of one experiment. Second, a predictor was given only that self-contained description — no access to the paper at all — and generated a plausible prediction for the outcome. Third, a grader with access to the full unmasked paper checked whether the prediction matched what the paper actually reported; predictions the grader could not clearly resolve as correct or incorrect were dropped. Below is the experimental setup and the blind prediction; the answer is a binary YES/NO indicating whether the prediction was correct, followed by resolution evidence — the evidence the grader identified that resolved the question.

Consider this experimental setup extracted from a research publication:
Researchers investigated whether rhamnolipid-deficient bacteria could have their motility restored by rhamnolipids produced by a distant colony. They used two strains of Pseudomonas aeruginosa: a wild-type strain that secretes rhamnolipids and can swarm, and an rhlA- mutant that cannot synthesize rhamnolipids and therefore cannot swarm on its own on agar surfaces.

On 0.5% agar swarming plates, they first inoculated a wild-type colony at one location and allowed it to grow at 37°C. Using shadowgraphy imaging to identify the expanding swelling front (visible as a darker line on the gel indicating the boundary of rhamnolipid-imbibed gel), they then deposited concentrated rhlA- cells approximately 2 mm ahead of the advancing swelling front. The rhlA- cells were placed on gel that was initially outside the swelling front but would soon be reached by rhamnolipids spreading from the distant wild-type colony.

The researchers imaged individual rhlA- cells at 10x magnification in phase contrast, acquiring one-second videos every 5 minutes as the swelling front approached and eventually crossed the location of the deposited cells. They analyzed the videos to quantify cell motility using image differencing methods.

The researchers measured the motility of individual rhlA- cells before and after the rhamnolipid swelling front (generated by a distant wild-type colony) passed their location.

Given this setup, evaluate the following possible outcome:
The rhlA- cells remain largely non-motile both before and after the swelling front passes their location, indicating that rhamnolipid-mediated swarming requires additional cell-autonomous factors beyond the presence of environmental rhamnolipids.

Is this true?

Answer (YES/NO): NO